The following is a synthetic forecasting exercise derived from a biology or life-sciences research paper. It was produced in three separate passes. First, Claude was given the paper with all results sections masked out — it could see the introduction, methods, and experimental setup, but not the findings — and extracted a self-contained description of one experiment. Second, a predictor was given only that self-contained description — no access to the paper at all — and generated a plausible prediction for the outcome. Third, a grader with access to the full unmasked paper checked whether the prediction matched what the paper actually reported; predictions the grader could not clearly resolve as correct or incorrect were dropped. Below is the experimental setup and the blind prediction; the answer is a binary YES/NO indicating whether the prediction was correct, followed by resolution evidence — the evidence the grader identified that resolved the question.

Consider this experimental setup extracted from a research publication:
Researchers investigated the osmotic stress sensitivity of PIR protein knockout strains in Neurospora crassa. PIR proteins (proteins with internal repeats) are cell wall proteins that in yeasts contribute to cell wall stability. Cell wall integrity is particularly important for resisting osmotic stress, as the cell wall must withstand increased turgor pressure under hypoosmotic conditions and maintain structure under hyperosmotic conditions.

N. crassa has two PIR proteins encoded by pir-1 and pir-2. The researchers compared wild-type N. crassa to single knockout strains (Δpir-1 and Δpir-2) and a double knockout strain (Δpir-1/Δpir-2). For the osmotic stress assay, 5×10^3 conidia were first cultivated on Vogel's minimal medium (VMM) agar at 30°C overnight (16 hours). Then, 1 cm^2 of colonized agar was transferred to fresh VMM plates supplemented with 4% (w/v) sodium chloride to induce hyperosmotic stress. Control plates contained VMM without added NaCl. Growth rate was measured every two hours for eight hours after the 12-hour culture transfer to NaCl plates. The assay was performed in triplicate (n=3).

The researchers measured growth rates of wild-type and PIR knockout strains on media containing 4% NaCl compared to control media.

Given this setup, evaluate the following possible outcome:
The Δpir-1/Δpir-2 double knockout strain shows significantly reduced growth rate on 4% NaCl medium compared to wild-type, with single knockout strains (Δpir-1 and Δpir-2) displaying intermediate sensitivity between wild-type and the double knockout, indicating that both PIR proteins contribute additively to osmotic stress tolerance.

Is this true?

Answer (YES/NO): NO